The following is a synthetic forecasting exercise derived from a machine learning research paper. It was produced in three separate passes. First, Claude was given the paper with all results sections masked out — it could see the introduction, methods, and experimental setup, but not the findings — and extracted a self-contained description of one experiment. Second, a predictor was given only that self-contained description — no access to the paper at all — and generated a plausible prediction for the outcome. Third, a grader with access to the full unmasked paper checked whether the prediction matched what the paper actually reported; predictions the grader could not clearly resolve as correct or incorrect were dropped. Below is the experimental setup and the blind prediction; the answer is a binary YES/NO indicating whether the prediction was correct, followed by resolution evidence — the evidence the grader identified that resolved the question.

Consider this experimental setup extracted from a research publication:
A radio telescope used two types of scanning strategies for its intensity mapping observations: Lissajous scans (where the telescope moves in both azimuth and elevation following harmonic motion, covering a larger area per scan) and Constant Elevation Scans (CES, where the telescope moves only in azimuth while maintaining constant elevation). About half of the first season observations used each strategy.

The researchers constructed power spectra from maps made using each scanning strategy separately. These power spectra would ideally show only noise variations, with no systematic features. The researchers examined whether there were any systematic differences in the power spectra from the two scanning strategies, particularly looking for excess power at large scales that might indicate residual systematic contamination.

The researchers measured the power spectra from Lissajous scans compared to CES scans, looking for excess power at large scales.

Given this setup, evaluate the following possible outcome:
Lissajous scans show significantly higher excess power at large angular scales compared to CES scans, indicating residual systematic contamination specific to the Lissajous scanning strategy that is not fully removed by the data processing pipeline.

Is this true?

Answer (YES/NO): YES